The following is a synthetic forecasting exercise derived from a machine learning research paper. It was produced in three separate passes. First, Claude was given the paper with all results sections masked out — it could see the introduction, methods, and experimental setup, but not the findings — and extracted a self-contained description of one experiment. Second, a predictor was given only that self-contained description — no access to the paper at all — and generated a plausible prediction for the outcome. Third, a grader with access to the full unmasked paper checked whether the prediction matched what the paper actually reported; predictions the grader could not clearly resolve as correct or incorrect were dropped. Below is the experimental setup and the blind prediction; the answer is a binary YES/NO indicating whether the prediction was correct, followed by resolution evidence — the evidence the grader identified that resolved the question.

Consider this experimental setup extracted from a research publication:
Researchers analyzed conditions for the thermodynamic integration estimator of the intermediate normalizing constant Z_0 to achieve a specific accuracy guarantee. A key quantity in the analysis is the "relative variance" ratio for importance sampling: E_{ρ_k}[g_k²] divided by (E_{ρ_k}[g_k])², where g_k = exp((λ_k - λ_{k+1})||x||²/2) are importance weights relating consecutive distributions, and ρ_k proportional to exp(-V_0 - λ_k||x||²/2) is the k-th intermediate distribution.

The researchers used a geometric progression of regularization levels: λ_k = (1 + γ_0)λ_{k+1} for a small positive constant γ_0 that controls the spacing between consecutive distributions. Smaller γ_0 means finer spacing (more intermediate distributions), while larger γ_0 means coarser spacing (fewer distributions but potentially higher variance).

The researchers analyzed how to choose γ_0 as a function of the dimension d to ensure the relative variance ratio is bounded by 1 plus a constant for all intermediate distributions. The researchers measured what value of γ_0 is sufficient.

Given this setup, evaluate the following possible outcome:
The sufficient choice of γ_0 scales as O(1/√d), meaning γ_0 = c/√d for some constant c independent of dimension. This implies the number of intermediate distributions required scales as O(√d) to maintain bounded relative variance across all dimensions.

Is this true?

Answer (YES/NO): YES